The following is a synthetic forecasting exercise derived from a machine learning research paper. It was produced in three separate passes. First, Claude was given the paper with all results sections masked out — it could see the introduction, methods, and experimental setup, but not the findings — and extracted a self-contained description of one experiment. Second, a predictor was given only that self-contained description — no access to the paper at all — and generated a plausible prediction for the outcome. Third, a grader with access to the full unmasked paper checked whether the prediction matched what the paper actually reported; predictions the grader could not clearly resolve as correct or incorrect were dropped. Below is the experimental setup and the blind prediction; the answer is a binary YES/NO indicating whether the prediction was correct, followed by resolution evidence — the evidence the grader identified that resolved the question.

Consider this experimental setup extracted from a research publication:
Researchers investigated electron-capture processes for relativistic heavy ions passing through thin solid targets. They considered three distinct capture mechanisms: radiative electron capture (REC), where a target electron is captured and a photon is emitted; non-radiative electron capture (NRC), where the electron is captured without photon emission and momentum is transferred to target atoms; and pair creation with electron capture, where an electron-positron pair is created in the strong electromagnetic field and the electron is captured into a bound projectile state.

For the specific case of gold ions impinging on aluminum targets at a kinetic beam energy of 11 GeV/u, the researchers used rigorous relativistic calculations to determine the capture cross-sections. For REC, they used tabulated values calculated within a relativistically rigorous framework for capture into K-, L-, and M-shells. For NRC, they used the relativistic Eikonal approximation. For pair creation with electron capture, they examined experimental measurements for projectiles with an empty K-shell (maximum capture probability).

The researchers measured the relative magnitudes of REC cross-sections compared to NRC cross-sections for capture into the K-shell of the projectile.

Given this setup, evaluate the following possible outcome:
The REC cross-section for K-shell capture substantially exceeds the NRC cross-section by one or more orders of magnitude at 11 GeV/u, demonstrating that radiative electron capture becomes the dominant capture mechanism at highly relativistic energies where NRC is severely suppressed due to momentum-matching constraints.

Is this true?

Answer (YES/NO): YES